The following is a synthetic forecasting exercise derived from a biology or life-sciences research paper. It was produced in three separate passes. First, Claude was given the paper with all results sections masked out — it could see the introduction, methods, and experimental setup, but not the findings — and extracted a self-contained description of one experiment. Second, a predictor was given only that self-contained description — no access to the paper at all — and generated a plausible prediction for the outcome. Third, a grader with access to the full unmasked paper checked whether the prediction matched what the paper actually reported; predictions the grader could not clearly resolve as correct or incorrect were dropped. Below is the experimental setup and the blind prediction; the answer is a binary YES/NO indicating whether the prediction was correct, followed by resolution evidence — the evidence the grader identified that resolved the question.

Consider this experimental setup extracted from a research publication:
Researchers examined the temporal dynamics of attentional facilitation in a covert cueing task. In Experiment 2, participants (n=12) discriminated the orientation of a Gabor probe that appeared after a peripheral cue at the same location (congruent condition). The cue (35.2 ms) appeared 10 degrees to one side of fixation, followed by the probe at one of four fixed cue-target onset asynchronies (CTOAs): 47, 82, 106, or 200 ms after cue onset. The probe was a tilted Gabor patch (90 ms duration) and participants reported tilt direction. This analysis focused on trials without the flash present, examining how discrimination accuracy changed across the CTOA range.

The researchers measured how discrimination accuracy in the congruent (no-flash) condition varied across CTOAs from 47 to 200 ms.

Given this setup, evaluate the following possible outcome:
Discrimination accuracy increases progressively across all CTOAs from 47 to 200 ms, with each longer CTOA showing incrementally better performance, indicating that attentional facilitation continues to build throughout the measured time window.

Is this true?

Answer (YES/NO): NO